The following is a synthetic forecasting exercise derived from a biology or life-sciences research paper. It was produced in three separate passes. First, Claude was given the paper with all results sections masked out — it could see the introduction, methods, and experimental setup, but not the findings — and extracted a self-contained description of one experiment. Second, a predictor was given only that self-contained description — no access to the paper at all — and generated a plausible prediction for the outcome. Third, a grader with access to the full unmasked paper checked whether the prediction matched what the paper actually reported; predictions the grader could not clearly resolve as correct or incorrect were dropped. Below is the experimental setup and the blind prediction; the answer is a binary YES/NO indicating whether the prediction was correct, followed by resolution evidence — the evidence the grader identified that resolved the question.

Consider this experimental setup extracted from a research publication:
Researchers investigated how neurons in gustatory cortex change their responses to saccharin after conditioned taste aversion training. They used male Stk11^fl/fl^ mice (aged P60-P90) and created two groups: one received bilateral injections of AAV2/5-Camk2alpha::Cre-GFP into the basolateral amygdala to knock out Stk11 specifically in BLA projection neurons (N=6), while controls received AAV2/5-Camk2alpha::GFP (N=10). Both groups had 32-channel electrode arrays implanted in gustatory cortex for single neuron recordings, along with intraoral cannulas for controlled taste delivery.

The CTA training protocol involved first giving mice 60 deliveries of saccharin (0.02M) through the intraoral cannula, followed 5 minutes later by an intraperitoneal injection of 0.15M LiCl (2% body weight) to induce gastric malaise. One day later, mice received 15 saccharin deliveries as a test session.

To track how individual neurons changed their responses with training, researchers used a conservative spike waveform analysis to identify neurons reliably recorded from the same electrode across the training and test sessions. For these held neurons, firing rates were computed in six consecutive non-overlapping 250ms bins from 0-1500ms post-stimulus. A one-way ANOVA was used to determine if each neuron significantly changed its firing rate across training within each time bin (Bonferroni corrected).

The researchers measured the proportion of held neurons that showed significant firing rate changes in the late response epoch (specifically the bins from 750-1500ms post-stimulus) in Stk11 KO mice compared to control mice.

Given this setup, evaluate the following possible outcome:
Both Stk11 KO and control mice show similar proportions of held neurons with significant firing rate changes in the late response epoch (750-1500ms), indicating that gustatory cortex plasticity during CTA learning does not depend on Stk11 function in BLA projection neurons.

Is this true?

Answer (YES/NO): NO